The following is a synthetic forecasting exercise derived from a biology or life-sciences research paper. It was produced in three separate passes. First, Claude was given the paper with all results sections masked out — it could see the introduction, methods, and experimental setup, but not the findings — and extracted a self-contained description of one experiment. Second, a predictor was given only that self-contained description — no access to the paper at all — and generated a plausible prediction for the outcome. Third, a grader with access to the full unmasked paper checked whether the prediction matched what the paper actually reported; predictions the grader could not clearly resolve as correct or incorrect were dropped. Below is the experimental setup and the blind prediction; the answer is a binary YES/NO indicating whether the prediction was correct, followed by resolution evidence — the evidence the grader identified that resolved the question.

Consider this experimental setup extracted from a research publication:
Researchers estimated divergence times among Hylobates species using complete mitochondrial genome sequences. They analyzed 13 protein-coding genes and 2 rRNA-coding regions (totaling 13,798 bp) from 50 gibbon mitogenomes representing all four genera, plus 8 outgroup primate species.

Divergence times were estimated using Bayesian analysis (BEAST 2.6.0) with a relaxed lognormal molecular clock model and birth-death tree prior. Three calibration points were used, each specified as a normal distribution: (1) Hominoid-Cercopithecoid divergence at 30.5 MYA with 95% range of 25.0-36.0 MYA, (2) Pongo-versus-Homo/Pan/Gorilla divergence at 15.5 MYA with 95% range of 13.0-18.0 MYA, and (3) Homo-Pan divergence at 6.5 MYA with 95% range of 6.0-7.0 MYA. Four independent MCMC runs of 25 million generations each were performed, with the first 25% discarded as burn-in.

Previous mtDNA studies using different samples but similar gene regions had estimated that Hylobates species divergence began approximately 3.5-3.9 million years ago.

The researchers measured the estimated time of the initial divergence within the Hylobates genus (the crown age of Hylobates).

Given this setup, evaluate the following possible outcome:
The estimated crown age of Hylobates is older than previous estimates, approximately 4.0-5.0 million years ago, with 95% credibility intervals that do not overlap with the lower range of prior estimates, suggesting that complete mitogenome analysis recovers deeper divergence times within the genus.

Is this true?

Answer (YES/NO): NO